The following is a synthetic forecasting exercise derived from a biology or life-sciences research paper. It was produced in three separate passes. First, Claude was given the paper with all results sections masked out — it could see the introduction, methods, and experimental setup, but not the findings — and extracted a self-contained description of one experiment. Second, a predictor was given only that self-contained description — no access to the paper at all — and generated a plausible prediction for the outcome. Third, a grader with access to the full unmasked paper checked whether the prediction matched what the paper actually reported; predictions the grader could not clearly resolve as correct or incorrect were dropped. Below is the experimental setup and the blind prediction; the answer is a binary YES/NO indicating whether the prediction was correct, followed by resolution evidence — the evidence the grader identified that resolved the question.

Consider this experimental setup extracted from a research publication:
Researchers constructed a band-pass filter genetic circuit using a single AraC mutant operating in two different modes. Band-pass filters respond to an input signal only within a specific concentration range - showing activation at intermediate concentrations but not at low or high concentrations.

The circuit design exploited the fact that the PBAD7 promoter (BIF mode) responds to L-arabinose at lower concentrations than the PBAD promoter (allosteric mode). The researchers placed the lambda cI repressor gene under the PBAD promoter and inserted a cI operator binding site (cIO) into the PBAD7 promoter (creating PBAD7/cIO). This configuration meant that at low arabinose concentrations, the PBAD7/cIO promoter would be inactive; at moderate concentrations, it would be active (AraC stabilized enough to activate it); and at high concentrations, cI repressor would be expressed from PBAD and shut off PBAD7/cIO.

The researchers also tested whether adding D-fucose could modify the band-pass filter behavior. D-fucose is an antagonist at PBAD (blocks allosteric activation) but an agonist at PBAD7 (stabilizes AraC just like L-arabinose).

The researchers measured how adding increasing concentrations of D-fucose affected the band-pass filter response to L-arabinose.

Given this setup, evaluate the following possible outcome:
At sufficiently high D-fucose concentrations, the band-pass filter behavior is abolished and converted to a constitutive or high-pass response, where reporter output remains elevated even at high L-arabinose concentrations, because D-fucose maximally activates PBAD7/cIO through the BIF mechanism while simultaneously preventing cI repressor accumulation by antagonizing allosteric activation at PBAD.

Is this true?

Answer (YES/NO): NO